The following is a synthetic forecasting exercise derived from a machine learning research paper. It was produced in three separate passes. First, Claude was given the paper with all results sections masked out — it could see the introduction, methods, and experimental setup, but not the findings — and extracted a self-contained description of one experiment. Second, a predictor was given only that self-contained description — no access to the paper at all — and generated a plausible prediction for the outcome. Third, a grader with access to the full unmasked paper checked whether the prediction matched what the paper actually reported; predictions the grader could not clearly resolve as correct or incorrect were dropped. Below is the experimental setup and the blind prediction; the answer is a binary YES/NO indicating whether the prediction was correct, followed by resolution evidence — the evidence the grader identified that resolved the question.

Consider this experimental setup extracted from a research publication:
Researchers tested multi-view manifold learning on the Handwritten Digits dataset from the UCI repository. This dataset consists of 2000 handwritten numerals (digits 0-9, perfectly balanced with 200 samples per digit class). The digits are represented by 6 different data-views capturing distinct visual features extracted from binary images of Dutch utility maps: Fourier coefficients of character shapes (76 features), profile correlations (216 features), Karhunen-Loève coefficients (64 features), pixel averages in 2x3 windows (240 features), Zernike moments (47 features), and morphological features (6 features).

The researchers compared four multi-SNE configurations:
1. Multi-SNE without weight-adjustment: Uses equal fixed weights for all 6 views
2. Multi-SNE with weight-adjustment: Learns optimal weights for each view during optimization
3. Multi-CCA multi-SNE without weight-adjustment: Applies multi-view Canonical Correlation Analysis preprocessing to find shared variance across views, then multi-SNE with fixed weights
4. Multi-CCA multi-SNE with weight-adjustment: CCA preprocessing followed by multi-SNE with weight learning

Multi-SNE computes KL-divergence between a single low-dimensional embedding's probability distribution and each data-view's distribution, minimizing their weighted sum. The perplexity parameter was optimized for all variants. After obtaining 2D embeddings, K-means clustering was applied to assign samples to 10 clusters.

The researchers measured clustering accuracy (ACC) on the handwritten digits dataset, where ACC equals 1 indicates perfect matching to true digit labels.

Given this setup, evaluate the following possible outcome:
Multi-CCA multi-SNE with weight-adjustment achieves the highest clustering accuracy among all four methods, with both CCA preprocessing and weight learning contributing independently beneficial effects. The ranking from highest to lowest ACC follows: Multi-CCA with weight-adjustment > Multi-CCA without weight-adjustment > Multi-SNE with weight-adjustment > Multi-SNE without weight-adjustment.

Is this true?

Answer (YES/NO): YES